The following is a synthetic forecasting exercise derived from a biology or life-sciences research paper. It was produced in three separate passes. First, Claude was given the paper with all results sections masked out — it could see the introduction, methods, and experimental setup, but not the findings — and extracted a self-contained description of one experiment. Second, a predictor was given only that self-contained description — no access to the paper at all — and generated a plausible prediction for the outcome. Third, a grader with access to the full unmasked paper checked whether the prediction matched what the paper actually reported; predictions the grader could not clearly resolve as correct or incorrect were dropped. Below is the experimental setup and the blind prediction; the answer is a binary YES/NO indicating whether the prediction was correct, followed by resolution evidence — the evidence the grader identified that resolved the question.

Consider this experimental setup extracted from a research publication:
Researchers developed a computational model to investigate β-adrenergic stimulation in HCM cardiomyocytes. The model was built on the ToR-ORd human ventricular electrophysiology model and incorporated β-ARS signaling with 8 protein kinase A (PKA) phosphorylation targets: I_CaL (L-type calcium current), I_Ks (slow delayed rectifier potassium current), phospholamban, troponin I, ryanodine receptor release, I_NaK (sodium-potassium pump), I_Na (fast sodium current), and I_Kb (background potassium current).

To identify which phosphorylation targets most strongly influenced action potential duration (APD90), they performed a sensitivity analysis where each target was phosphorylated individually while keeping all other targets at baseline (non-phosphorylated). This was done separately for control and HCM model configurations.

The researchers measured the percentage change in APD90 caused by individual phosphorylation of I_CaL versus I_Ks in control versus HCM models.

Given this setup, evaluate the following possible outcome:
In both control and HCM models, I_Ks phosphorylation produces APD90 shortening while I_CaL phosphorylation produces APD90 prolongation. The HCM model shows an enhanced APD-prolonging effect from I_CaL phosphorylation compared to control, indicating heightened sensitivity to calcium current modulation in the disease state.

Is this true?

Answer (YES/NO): NO